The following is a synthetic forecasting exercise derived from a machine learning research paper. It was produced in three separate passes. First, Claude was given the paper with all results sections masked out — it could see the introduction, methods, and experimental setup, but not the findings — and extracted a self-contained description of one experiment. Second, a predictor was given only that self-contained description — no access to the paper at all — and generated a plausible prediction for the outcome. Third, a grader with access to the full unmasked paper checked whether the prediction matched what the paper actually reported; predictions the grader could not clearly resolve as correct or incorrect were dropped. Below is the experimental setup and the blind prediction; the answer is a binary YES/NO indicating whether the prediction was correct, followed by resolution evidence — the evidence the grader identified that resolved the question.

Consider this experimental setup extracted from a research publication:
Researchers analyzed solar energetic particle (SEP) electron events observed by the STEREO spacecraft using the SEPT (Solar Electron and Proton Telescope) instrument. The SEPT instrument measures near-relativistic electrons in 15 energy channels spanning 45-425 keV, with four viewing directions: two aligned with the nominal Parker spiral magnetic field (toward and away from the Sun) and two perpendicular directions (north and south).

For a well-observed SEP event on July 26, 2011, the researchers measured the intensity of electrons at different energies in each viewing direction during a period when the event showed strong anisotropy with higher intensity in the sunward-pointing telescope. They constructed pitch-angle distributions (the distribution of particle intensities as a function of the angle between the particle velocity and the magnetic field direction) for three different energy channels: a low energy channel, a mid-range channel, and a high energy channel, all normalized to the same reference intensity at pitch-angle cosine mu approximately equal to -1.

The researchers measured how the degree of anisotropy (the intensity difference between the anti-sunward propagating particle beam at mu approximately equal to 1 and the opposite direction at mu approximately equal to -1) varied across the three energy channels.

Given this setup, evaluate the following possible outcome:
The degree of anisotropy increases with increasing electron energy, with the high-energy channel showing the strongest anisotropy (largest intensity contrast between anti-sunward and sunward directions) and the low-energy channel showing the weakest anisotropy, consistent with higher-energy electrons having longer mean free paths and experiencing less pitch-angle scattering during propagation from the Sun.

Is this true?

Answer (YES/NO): NO